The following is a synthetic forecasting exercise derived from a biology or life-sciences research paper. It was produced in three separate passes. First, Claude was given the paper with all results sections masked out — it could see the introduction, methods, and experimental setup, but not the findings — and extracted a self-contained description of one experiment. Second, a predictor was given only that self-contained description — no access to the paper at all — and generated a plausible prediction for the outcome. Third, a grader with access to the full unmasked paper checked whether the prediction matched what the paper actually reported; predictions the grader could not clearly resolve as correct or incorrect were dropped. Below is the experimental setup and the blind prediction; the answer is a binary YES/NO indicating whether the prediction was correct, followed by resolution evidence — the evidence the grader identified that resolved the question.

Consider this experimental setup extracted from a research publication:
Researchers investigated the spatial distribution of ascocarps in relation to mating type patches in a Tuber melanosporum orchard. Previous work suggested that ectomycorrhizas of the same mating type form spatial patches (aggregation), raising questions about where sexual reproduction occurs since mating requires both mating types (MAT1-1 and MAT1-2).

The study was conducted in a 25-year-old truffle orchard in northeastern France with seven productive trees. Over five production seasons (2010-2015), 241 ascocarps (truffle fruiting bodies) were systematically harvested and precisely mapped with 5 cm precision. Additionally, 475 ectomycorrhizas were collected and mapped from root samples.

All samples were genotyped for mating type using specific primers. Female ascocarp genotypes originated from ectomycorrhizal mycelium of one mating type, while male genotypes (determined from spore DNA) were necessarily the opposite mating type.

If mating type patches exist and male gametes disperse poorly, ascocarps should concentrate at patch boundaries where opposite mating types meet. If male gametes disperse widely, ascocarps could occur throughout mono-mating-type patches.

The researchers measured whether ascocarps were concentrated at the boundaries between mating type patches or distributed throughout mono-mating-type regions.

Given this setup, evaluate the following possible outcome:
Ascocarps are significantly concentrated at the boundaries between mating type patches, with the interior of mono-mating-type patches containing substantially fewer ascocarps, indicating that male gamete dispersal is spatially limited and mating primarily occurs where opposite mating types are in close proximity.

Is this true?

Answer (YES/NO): NO